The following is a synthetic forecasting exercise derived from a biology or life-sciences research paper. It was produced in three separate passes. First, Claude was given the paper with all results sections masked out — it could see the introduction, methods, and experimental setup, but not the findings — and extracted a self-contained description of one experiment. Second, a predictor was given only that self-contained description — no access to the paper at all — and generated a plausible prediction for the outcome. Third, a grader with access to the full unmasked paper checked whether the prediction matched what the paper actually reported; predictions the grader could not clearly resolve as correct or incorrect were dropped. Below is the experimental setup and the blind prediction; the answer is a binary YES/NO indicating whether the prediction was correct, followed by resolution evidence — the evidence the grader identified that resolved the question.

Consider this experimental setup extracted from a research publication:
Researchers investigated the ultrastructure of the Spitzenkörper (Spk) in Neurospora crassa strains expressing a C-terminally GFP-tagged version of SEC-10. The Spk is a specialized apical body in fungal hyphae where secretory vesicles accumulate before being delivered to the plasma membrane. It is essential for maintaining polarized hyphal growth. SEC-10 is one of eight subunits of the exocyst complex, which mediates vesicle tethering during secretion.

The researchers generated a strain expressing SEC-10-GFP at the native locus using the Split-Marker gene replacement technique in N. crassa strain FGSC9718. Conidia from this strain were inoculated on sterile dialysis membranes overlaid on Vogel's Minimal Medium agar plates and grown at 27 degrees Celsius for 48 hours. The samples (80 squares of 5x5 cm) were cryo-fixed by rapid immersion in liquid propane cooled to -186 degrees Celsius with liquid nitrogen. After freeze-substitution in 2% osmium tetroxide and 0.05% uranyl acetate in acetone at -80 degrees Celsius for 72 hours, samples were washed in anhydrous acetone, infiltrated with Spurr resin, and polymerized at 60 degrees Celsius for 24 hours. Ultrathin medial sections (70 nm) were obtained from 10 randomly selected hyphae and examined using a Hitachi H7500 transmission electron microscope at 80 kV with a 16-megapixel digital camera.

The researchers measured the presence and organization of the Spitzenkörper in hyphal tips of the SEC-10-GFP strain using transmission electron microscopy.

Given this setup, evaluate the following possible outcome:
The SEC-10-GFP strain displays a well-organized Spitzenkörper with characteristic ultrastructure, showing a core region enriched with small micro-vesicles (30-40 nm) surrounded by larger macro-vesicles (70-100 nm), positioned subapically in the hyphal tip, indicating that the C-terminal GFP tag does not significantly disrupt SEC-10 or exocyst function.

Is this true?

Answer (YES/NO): NO